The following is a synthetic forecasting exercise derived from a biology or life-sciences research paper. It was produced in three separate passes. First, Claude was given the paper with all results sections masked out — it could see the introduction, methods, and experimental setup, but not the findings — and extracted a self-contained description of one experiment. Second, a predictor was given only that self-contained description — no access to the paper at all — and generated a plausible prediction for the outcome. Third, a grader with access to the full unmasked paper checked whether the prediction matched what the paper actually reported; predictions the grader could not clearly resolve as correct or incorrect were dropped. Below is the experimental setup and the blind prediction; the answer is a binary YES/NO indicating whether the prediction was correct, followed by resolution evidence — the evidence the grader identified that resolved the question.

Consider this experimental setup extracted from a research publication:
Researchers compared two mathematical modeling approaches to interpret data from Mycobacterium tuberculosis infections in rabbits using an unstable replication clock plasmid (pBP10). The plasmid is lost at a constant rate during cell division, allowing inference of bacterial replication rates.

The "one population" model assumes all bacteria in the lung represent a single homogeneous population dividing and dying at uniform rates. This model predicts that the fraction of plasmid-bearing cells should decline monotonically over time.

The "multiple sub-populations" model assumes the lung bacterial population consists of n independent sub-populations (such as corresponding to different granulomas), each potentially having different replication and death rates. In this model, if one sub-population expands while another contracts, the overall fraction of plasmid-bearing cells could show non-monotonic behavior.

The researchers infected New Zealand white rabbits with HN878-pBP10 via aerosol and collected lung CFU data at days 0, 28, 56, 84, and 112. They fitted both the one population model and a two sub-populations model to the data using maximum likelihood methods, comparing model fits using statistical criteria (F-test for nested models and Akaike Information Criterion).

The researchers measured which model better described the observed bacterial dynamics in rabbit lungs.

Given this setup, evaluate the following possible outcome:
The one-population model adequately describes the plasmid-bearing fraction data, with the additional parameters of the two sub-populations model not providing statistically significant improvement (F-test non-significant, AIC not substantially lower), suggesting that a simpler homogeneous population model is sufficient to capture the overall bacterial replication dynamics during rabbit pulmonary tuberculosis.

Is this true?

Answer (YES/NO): NO